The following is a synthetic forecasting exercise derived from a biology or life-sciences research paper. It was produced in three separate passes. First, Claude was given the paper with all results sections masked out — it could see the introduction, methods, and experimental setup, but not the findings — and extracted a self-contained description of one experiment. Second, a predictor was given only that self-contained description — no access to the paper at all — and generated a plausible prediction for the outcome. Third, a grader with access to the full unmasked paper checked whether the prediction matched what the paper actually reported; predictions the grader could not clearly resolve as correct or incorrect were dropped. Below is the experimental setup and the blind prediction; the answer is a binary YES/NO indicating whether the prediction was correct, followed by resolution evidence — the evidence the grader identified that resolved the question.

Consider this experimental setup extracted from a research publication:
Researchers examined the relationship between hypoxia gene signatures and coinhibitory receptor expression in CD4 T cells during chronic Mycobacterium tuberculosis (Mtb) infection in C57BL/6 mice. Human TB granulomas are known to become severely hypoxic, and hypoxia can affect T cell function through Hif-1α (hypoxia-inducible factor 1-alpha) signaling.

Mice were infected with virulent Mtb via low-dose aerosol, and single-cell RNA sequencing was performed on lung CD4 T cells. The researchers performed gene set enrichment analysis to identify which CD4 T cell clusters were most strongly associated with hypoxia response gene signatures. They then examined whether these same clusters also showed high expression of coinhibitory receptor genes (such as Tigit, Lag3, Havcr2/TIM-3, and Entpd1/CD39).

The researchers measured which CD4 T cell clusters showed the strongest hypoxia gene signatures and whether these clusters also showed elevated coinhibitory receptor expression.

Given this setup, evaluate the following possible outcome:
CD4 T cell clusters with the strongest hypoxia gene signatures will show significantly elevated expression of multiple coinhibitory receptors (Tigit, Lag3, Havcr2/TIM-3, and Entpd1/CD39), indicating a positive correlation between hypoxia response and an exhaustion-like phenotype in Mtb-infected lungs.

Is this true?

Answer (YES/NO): NO